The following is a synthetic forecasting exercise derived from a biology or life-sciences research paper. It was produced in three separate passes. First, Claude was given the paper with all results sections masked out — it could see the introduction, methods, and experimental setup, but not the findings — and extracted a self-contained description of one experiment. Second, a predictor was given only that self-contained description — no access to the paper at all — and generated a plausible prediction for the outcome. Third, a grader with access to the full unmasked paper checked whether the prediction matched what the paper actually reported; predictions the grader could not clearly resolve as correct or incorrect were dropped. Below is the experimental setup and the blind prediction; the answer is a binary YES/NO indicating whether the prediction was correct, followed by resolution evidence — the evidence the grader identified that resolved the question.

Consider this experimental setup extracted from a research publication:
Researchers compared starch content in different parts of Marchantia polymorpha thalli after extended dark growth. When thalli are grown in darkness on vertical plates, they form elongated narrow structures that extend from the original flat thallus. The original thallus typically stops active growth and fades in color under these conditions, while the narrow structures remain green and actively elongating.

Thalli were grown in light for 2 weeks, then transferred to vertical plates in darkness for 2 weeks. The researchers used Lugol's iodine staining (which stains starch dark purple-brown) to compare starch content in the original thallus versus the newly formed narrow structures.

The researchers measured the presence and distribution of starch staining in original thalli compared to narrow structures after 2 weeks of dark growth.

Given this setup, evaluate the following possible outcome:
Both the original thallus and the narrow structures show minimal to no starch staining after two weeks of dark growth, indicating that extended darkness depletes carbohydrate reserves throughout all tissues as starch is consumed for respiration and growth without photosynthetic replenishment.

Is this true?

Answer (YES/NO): NO